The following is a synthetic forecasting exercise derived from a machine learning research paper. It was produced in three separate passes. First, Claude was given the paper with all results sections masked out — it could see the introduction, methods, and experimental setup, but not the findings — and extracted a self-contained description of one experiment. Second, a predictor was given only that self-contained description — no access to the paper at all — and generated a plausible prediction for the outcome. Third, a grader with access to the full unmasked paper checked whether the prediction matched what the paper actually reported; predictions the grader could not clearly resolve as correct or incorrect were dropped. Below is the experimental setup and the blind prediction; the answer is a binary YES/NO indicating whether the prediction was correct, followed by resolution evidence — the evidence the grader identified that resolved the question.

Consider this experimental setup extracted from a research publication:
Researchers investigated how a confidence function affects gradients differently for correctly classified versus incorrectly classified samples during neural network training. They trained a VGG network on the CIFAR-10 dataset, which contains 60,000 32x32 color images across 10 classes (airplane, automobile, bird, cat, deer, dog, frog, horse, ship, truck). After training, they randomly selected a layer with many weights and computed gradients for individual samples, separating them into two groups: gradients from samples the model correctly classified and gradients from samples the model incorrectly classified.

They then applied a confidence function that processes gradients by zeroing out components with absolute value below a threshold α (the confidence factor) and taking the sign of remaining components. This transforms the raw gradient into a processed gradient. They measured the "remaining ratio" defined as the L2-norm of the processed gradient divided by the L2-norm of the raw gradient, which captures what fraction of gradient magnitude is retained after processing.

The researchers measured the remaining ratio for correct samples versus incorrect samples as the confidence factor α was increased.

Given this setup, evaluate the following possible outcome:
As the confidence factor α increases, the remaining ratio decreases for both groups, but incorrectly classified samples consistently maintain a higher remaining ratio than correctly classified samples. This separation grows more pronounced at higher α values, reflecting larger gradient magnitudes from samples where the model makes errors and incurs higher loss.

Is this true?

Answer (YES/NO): YES